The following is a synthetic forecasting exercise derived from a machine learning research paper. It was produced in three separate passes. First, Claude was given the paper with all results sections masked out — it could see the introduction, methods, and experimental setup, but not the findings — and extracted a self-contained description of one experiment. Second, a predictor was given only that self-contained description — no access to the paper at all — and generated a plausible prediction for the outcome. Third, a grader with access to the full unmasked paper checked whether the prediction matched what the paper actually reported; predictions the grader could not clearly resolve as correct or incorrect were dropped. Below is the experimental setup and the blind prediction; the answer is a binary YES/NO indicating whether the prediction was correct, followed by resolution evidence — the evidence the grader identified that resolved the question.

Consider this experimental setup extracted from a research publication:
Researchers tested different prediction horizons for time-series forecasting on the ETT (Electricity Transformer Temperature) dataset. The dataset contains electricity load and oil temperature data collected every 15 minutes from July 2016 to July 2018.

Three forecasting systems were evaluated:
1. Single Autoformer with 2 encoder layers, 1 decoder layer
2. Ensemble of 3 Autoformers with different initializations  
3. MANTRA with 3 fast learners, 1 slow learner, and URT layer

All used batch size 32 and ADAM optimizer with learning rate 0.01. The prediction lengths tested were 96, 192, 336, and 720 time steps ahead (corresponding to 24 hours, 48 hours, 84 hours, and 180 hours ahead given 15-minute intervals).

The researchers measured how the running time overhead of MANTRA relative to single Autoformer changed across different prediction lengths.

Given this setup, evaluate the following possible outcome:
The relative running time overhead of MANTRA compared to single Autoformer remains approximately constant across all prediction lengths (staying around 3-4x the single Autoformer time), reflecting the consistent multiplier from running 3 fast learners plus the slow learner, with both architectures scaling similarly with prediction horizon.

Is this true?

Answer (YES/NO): NO